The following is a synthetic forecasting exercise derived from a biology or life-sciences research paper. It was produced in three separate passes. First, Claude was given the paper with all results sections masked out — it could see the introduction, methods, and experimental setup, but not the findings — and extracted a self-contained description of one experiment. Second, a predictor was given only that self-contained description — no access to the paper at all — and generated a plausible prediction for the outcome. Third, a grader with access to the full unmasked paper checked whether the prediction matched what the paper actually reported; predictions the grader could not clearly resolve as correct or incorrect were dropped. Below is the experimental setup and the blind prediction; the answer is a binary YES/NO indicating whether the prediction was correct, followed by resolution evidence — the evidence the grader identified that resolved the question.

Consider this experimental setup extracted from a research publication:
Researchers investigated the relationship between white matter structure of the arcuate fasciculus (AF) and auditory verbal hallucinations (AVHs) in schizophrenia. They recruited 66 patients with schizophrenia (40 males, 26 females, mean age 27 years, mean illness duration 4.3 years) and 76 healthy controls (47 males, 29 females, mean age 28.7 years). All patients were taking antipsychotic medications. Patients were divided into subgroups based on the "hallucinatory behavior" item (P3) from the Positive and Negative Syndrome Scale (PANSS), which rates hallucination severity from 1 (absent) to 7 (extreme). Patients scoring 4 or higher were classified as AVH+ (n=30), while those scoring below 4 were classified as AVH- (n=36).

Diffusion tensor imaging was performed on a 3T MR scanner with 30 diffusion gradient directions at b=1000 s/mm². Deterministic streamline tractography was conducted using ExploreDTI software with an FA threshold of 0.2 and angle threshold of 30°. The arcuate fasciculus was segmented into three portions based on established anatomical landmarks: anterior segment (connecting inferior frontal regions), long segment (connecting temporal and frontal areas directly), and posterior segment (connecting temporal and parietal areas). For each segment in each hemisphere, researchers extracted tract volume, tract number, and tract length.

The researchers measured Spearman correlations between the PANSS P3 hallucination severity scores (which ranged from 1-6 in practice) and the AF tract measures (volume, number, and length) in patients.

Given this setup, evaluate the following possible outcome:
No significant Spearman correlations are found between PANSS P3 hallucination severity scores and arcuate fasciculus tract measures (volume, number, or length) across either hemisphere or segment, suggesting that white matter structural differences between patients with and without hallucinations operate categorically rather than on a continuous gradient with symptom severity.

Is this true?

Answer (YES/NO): NO